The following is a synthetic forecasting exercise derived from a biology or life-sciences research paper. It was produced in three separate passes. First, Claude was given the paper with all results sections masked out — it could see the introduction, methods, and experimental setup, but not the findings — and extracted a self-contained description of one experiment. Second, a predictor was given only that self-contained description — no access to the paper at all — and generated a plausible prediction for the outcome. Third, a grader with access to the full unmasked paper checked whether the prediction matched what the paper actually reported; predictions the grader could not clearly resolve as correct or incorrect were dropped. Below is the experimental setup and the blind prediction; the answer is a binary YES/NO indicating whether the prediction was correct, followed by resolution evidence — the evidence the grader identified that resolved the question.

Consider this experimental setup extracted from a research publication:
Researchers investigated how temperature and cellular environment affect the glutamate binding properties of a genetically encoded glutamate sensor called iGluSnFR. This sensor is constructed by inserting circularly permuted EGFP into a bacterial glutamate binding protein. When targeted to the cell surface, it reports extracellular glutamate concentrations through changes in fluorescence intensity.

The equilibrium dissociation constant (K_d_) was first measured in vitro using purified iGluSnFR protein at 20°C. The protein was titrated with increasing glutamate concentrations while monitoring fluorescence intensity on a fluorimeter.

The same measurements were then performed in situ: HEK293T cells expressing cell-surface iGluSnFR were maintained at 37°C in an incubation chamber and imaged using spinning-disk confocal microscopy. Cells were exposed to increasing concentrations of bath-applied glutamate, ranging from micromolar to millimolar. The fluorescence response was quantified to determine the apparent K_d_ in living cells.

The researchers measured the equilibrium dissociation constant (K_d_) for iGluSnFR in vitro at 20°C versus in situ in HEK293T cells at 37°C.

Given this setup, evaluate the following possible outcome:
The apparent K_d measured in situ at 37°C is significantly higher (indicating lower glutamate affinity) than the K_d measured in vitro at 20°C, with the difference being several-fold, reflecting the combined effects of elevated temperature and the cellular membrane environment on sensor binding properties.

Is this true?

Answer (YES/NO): NO